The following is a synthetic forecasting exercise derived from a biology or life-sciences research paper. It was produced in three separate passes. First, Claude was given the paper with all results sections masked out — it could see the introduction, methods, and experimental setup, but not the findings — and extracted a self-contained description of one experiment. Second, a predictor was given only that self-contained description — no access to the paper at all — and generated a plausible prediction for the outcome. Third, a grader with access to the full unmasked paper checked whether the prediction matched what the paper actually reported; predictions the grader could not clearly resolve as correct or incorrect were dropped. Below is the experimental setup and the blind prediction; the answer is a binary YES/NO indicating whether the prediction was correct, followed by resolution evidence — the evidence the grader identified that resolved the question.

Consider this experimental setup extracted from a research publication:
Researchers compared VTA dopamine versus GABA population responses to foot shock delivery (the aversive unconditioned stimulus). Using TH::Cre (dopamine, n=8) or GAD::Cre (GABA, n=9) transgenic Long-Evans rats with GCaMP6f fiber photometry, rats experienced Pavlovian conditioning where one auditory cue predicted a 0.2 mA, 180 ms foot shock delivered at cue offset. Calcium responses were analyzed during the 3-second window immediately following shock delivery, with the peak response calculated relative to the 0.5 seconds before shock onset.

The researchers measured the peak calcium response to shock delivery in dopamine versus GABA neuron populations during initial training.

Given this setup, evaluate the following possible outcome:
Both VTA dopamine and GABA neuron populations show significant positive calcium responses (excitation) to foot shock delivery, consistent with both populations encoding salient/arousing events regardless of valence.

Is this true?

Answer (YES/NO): NO